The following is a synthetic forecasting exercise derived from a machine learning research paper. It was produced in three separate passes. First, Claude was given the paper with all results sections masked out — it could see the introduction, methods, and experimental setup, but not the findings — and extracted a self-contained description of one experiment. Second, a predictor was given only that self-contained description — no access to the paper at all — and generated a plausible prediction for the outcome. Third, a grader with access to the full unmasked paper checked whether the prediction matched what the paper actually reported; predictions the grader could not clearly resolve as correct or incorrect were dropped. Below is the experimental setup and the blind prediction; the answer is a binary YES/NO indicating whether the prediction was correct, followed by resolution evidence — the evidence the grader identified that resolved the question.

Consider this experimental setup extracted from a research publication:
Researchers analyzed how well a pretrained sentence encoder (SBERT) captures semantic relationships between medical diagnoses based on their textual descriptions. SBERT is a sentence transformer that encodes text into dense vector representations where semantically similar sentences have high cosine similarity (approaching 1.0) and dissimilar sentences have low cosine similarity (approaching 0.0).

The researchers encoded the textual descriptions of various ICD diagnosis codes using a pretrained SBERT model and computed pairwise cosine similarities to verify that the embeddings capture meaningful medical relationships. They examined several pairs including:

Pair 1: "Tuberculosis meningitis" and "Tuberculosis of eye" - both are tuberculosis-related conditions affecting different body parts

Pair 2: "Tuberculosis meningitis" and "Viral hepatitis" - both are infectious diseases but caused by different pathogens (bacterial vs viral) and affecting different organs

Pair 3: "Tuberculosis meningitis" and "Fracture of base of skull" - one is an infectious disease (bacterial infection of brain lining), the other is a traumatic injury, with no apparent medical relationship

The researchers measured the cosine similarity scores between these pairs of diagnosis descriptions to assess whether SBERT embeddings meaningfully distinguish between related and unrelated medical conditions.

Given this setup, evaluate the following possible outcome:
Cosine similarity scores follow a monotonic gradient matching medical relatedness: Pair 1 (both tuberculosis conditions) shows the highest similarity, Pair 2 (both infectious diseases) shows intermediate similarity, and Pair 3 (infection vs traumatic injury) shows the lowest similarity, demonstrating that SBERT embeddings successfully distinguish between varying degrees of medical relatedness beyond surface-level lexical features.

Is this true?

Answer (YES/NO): YES